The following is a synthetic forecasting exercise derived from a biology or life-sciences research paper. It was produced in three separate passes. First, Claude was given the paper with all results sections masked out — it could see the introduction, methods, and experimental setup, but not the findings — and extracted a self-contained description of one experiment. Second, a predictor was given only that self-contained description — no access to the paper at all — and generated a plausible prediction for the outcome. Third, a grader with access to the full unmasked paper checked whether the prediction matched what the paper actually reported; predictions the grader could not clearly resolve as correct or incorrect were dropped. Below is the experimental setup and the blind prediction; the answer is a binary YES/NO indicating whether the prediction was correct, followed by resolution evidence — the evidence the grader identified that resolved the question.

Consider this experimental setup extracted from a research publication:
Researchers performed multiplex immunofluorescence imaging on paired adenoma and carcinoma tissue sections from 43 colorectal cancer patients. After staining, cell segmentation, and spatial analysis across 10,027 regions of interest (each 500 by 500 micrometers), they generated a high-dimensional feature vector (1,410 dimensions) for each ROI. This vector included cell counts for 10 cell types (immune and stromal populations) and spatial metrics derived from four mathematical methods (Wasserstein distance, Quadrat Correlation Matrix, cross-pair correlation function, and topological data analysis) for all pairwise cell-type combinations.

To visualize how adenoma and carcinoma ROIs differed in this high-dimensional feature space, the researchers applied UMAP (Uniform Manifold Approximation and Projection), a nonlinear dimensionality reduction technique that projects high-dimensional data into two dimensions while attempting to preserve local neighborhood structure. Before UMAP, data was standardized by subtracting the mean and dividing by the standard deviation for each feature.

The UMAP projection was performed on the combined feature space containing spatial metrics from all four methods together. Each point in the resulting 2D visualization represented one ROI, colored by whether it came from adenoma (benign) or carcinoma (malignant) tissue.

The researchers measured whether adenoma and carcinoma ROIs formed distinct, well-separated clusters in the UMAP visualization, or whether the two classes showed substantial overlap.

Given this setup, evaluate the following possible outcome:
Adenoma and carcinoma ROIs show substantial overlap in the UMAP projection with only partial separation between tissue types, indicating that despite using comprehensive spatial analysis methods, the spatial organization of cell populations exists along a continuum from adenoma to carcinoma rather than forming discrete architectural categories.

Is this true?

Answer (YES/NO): NO